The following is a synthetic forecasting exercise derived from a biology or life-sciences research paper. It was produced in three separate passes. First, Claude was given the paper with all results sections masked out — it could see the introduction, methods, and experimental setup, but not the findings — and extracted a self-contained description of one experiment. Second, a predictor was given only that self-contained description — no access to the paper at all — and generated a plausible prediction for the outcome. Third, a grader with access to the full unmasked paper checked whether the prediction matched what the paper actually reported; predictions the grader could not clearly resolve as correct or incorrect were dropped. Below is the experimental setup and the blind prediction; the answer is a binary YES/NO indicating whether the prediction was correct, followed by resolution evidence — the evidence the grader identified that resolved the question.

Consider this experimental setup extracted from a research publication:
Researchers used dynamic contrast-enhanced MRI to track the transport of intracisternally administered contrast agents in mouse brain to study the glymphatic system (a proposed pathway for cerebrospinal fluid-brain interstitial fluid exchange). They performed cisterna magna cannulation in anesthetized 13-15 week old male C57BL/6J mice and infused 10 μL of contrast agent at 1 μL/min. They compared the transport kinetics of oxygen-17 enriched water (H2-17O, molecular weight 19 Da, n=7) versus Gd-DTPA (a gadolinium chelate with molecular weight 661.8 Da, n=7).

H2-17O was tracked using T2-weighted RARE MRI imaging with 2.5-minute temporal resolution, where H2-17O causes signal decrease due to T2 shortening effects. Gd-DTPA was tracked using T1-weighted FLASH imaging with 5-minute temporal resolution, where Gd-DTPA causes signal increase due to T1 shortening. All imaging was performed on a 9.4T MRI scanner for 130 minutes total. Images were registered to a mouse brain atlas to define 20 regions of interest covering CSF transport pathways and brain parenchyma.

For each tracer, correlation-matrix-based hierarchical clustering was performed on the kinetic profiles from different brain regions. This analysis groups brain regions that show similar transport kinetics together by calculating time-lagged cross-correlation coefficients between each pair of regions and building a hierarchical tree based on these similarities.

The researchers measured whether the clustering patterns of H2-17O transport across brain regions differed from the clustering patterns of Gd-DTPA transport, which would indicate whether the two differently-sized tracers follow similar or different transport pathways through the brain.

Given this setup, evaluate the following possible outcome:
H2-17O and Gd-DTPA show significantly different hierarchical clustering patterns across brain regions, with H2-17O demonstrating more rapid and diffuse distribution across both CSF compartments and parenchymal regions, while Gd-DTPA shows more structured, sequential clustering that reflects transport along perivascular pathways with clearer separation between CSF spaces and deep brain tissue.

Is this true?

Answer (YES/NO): YES